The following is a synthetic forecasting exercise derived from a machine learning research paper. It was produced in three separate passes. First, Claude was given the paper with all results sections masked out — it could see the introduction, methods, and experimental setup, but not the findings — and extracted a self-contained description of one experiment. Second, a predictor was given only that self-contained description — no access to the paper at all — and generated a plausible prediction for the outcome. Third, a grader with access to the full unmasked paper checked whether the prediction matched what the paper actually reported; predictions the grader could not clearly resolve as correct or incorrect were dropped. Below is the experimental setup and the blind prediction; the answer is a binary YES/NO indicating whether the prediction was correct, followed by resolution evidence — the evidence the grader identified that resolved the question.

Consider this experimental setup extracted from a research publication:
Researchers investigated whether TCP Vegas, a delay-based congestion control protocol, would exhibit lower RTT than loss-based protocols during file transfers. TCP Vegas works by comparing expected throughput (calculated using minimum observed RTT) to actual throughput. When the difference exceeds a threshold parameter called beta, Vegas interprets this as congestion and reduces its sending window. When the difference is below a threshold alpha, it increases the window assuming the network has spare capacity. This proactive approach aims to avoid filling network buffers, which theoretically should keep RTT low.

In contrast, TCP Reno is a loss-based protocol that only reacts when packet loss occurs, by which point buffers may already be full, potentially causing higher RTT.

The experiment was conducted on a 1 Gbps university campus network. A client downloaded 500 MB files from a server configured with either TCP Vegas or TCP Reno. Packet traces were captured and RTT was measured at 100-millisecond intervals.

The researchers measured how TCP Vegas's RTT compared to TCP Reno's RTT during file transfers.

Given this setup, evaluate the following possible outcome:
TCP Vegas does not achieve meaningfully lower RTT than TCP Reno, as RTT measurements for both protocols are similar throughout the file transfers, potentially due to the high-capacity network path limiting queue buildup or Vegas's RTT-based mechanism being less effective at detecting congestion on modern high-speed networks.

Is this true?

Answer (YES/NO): NO